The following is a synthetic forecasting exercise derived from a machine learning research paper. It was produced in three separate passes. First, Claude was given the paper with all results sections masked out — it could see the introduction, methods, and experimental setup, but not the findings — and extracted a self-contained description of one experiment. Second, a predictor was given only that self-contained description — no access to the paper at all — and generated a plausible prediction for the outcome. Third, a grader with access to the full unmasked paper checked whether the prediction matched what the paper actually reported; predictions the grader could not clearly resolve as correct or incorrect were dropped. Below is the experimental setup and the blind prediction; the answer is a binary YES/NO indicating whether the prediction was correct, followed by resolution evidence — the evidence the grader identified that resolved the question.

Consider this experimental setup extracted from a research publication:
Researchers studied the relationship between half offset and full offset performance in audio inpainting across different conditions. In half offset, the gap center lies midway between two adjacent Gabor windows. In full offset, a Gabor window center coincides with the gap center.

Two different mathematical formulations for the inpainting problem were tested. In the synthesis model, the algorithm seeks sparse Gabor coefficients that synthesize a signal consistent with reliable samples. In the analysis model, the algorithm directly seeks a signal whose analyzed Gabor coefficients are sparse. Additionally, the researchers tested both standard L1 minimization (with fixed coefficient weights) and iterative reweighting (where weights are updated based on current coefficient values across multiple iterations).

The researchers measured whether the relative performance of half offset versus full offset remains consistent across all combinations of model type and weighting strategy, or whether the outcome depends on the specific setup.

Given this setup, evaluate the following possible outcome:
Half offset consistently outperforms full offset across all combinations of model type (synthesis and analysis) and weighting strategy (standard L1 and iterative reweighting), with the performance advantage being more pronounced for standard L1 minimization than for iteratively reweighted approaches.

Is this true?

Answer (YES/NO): NO